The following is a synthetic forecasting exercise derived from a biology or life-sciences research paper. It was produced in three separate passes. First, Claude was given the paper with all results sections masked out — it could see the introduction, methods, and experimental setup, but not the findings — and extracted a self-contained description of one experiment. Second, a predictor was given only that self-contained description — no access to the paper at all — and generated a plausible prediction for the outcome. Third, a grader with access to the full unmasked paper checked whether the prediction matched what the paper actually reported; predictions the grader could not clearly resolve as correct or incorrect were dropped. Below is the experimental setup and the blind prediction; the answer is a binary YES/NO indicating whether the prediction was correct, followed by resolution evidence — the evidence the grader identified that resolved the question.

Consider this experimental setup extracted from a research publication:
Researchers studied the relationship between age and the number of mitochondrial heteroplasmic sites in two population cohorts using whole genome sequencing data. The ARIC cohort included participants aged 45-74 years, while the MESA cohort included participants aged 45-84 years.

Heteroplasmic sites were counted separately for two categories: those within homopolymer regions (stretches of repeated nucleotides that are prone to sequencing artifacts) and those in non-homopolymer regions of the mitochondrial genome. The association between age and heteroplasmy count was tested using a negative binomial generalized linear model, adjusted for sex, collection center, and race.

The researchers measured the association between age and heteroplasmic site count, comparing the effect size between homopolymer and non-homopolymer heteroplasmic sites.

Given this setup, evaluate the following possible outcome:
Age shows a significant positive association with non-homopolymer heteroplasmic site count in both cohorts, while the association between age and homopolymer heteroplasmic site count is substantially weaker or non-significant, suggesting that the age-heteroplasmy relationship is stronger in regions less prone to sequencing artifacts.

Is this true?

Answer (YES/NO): YES